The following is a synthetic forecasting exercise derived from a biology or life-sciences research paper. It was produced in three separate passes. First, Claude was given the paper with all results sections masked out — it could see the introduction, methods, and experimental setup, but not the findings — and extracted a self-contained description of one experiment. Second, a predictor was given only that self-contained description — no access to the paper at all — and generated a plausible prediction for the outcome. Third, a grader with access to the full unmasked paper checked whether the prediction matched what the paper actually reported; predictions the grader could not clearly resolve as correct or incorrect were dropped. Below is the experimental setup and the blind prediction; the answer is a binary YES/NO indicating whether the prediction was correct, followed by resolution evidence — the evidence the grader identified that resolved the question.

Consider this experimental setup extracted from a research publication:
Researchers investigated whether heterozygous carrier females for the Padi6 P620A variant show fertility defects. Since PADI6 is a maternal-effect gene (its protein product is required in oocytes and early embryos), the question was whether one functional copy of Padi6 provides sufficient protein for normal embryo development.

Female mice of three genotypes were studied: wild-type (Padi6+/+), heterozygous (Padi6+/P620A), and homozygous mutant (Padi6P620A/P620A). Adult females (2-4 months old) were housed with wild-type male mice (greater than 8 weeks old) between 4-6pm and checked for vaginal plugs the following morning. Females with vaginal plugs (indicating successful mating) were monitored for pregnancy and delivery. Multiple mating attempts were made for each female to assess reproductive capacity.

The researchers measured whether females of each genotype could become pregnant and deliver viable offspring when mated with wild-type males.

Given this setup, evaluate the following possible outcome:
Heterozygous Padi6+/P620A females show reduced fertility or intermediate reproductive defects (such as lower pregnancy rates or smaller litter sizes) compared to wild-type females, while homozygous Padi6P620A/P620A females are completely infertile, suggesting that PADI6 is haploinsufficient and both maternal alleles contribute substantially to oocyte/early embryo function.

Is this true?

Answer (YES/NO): NO